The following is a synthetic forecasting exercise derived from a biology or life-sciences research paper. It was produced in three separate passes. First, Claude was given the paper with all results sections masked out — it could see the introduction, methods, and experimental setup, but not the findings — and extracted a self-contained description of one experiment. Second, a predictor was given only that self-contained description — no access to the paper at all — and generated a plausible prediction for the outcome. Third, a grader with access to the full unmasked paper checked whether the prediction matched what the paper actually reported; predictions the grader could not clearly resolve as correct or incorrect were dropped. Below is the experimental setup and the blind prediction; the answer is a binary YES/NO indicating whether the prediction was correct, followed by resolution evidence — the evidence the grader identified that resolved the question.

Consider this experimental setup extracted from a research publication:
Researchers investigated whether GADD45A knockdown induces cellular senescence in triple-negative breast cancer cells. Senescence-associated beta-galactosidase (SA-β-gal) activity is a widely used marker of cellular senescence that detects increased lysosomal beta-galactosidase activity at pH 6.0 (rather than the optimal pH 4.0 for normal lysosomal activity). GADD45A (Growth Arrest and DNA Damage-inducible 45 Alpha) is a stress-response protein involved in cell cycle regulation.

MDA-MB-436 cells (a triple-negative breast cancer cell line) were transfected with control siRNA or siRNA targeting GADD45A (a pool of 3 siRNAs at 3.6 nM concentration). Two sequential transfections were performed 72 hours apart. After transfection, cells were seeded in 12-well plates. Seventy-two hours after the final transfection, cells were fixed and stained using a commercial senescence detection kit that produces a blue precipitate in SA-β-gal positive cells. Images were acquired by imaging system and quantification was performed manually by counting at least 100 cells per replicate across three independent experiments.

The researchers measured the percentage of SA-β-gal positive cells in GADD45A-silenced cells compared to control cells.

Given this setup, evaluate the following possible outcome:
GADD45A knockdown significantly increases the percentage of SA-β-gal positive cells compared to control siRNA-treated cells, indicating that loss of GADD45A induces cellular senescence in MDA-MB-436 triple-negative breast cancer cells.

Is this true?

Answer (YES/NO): YES